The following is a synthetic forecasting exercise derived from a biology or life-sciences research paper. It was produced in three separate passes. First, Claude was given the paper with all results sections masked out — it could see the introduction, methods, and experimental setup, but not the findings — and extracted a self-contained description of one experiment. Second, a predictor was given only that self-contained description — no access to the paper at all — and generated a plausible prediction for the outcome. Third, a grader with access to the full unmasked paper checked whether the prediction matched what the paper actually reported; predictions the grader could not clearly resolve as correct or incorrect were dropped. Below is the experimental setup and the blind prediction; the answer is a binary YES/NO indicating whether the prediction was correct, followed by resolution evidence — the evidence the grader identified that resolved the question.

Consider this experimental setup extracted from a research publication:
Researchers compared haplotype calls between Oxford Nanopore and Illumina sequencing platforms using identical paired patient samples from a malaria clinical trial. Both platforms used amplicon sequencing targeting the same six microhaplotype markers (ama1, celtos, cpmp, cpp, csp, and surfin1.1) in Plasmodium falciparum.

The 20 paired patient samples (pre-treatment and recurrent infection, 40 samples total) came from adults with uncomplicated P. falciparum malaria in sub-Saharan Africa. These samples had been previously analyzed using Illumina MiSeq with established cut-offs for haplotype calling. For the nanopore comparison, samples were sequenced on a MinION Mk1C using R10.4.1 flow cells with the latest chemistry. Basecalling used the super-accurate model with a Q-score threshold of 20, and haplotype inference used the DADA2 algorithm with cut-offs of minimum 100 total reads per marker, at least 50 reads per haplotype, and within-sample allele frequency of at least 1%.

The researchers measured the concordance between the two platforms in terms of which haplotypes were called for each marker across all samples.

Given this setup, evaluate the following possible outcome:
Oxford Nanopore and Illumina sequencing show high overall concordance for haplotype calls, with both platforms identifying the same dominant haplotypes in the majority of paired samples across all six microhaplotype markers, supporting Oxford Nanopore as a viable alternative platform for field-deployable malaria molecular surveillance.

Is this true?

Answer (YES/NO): YES